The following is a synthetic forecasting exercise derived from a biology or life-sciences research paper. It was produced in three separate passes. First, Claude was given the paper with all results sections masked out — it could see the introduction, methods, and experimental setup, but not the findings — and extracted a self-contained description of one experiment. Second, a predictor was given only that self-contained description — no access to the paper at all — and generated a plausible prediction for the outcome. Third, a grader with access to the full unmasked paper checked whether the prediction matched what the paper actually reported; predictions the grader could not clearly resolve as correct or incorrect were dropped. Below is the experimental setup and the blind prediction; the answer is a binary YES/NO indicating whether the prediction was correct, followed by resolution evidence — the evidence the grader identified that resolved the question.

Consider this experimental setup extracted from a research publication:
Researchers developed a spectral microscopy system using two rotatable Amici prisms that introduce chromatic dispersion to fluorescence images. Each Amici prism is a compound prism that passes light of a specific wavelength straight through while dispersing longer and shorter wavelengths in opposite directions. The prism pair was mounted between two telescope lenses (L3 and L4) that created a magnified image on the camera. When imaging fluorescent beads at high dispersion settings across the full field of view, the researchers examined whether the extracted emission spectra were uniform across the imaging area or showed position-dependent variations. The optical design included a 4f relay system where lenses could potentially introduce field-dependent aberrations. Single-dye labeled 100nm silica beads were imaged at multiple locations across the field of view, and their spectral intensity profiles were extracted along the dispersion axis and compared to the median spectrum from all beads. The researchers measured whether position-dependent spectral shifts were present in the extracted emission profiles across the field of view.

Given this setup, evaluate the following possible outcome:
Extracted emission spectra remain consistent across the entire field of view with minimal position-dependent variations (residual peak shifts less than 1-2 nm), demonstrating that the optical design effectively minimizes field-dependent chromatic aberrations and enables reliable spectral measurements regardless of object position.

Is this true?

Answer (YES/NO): NO